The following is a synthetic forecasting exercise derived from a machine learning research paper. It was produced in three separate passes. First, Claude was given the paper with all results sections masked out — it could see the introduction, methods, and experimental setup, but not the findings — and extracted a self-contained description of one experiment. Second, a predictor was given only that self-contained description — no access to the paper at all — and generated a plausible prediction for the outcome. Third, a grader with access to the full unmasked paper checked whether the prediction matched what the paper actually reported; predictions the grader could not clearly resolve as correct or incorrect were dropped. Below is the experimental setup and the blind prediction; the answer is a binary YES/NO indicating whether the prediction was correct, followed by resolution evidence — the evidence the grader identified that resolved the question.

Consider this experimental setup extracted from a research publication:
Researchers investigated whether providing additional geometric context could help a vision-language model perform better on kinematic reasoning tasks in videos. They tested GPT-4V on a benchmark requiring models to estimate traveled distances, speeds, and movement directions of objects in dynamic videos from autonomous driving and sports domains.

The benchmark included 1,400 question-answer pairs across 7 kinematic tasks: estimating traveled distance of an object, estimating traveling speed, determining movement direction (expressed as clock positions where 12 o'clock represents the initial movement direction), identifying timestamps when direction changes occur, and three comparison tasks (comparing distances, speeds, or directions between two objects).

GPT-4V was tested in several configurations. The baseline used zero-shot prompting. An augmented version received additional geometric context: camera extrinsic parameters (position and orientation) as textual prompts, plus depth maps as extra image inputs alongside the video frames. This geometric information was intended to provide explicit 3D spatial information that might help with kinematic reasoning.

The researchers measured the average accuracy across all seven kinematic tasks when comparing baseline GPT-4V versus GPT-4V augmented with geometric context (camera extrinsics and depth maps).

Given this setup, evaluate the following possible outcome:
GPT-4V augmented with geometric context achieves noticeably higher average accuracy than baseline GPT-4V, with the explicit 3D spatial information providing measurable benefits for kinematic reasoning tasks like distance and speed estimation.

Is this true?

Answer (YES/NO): NO